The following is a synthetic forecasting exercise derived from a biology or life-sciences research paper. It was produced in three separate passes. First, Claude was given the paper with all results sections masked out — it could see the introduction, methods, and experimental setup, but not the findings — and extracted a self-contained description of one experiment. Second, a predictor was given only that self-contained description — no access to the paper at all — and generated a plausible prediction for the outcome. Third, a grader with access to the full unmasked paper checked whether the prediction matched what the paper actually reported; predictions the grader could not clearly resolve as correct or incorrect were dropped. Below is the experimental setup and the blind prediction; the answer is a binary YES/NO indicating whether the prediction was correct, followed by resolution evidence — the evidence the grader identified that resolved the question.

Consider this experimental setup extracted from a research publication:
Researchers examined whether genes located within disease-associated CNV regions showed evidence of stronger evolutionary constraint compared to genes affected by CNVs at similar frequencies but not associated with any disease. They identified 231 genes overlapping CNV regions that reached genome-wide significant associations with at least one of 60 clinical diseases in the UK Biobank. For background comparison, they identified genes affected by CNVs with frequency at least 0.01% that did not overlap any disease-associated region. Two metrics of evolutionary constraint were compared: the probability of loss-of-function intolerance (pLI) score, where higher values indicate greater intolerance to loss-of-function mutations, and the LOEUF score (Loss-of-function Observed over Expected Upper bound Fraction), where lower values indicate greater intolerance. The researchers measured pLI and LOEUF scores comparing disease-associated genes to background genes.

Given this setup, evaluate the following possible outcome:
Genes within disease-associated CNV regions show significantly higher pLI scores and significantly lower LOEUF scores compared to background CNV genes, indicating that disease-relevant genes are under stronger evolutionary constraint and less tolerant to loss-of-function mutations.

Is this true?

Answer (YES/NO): YES